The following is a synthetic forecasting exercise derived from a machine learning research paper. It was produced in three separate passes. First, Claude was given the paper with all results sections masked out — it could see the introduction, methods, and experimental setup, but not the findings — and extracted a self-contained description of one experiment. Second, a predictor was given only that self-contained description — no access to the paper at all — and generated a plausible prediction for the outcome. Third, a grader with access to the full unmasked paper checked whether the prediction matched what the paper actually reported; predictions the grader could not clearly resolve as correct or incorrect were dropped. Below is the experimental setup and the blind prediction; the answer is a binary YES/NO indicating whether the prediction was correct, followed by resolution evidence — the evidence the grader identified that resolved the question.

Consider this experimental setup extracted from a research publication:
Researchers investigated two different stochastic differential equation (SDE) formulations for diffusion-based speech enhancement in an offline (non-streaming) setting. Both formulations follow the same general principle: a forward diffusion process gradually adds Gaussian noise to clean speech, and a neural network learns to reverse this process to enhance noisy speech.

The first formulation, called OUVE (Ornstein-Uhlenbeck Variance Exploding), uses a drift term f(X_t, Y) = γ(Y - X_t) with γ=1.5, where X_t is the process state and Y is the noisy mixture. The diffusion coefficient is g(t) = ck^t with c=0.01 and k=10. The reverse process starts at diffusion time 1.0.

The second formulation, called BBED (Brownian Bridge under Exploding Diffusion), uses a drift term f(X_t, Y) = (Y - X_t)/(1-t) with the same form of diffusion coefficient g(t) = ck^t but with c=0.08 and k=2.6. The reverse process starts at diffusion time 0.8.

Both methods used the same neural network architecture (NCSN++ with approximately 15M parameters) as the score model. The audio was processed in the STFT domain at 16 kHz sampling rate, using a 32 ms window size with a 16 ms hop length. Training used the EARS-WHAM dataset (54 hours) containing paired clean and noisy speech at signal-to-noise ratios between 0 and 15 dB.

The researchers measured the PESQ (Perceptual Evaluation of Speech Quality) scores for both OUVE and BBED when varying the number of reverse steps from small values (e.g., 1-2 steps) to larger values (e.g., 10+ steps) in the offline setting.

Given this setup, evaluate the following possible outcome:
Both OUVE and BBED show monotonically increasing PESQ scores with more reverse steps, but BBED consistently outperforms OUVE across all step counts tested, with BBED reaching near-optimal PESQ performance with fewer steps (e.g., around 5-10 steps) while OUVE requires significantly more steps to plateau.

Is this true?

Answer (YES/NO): NO